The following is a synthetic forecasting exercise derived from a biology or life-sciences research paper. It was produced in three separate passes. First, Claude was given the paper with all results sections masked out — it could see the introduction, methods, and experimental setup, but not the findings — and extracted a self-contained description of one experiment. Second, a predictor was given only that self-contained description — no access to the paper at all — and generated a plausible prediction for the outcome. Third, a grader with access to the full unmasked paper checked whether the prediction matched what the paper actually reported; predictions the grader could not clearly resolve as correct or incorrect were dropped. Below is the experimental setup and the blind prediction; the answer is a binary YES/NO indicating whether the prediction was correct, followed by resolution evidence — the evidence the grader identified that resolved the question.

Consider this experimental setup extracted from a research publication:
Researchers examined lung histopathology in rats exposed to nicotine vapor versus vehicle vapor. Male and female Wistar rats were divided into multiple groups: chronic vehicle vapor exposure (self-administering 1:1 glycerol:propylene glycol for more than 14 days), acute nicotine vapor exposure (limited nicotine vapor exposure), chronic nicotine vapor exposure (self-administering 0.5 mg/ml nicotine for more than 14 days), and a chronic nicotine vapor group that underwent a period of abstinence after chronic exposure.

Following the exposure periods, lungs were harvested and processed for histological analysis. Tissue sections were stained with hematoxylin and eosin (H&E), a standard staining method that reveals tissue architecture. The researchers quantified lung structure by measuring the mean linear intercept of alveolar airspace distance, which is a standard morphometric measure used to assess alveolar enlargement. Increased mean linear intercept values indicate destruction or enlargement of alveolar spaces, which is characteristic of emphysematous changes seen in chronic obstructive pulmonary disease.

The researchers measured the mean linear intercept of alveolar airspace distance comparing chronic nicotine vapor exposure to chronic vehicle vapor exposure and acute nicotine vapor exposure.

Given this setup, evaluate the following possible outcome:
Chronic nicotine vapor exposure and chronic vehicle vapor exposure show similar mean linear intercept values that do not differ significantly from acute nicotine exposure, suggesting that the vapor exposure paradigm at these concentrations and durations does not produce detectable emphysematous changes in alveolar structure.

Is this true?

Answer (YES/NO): NO